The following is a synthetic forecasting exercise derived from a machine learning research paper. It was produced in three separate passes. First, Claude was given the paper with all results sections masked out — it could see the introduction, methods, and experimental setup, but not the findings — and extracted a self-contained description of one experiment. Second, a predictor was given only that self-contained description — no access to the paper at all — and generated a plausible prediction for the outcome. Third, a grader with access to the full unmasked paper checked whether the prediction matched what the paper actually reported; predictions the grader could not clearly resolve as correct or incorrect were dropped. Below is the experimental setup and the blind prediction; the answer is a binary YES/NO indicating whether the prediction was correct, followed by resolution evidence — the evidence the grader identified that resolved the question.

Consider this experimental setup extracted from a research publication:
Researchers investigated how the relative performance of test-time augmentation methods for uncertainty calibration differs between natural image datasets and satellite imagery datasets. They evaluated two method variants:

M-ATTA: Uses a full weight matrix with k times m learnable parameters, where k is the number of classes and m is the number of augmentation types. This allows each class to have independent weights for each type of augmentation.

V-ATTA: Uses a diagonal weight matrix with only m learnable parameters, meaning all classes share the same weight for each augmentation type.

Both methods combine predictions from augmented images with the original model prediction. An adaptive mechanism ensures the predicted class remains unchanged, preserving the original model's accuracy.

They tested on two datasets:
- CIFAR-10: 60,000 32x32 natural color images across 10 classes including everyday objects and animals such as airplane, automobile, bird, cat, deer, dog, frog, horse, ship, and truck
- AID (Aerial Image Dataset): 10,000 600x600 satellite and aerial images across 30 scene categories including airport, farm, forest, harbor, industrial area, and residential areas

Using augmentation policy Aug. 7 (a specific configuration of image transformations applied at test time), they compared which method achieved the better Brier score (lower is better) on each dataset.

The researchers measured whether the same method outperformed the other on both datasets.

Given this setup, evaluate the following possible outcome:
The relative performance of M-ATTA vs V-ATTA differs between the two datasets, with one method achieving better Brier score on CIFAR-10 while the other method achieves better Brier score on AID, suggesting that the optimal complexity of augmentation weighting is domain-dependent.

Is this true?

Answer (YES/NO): YES